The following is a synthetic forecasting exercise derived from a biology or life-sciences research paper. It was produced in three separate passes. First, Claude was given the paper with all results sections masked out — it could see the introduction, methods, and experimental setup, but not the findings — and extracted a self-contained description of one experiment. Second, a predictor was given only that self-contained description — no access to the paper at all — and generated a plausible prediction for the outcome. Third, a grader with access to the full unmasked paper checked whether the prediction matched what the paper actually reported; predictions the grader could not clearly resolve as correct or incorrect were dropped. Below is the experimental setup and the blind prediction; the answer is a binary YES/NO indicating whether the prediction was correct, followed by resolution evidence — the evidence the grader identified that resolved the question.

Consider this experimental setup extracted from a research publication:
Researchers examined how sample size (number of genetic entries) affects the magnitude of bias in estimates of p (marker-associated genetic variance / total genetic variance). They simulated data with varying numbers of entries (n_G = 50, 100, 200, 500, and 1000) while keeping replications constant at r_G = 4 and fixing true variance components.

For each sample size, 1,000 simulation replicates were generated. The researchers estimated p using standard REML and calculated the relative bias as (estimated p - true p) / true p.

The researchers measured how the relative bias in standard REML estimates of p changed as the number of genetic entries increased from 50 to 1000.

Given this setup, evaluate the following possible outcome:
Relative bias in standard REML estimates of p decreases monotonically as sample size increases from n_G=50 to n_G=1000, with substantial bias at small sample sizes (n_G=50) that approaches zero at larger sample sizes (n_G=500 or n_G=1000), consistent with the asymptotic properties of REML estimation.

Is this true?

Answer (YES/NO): NO